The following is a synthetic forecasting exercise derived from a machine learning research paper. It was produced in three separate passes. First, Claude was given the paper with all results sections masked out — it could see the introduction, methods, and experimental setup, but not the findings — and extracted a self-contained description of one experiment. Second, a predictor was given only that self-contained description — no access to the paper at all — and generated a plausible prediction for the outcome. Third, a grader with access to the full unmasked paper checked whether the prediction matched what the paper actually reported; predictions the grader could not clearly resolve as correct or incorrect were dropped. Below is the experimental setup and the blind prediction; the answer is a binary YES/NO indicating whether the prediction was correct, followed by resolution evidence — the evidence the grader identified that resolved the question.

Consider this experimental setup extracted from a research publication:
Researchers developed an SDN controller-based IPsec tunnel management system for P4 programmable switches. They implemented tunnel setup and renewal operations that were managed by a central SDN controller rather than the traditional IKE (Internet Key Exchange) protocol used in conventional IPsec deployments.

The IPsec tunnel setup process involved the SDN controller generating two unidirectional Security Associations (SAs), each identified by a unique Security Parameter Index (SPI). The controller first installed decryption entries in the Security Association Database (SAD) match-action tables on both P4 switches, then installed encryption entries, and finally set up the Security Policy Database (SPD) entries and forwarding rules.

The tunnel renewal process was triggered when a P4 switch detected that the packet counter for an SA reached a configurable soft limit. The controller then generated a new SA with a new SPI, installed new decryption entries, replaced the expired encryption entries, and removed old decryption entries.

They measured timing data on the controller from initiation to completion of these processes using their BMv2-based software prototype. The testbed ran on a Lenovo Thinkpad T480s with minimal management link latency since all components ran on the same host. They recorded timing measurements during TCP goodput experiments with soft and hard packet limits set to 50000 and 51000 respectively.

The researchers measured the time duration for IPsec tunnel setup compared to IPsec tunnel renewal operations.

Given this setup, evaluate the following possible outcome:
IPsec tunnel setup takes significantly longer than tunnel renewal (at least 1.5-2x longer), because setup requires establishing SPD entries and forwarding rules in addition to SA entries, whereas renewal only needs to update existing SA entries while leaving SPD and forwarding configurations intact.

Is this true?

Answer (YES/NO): NO